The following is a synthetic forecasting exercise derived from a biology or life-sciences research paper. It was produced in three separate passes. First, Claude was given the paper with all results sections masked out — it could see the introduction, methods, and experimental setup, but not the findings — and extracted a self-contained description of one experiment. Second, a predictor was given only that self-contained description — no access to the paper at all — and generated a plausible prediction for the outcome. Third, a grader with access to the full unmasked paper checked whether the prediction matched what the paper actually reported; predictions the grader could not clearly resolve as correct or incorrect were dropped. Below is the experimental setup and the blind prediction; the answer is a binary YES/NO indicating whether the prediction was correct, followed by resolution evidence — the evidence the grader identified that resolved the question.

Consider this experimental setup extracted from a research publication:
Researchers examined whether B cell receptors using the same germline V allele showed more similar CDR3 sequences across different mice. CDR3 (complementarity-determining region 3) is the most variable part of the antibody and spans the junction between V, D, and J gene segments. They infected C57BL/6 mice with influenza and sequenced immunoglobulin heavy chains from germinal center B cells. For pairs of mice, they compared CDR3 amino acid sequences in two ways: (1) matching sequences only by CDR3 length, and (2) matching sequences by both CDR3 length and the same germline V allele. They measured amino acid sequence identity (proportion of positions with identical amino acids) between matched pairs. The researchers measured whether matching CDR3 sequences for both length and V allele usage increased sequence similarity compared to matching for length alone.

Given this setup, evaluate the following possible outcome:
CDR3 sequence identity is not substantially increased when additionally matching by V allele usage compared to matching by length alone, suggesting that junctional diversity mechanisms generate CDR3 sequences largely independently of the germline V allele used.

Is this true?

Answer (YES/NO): YES